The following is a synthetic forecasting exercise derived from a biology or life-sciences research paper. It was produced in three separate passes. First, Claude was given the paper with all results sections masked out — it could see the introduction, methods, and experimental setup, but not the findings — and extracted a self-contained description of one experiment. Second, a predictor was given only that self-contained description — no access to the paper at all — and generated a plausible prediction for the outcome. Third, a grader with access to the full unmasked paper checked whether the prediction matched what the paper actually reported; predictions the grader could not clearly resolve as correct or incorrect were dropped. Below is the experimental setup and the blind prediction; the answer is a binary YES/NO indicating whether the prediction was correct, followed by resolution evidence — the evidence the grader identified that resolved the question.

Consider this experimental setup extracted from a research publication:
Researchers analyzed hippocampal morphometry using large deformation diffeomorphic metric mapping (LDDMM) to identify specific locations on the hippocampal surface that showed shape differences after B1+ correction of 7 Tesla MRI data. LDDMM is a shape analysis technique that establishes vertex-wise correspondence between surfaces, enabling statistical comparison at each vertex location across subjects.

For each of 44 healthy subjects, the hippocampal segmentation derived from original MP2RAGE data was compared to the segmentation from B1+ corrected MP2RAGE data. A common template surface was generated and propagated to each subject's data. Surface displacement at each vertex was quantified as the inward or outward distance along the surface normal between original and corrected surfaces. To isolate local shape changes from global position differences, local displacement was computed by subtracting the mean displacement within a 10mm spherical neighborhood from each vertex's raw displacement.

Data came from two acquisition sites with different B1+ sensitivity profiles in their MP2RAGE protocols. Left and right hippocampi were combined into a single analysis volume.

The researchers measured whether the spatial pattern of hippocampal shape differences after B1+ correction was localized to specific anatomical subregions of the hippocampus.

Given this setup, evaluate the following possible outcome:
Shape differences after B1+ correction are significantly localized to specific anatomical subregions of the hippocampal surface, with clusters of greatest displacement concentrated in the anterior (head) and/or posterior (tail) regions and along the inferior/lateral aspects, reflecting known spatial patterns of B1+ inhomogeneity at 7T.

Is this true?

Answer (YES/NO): YES